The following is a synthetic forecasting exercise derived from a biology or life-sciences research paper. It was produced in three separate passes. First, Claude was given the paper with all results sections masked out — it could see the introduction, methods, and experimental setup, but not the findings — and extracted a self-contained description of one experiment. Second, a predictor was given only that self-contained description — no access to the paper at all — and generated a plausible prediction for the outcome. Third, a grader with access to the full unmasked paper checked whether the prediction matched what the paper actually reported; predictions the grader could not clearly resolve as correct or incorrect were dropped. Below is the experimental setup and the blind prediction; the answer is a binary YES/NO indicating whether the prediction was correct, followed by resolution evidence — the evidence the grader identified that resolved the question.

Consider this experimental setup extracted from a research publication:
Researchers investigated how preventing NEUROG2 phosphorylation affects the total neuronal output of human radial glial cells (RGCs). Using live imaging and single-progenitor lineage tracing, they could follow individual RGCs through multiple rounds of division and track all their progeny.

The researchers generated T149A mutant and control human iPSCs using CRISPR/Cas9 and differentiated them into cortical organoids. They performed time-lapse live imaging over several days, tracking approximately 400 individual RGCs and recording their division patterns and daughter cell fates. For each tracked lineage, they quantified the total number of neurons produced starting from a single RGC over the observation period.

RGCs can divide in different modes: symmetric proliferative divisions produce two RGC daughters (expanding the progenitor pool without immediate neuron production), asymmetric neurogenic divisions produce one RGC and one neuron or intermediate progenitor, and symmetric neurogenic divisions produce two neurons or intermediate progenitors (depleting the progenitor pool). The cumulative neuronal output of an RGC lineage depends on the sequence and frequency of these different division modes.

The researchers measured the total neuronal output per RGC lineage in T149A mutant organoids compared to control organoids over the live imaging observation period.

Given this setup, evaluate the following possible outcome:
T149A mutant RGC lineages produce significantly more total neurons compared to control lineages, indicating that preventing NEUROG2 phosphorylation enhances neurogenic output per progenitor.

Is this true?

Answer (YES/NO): YES